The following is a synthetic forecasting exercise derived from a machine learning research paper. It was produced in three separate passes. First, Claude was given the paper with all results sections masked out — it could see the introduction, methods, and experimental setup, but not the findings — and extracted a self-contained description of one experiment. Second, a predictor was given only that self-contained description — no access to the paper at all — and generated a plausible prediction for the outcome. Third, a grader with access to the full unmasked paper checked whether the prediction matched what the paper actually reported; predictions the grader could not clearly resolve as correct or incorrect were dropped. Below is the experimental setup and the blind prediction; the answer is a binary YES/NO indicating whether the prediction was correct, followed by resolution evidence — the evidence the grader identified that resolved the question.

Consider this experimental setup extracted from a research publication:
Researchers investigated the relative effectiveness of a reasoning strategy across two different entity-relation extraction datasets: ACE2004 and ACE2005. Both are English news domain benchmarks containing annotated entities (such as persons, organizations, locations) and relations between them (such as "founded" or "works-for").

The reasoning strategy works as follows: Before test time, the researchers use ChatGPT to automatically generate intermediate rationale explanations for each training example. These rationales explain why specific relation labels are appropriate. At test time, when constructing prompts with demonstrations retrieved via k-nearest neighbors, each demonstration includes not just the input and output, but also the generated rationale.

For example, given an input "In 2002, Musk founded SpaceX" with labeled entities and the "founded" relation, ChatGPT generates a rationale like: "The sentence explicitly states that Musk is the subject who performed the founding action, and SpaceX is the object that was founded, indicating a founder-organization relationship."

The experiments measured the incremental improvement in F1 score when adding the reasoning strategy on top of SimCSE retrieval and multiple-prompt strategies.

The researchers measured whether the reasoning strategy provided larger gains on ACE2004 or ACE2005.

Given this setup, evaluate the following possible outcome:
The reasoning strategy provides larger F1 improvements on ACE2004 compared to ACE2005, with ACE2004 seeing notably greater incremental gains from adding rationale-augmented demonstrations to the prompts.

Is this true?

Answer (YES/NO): YES